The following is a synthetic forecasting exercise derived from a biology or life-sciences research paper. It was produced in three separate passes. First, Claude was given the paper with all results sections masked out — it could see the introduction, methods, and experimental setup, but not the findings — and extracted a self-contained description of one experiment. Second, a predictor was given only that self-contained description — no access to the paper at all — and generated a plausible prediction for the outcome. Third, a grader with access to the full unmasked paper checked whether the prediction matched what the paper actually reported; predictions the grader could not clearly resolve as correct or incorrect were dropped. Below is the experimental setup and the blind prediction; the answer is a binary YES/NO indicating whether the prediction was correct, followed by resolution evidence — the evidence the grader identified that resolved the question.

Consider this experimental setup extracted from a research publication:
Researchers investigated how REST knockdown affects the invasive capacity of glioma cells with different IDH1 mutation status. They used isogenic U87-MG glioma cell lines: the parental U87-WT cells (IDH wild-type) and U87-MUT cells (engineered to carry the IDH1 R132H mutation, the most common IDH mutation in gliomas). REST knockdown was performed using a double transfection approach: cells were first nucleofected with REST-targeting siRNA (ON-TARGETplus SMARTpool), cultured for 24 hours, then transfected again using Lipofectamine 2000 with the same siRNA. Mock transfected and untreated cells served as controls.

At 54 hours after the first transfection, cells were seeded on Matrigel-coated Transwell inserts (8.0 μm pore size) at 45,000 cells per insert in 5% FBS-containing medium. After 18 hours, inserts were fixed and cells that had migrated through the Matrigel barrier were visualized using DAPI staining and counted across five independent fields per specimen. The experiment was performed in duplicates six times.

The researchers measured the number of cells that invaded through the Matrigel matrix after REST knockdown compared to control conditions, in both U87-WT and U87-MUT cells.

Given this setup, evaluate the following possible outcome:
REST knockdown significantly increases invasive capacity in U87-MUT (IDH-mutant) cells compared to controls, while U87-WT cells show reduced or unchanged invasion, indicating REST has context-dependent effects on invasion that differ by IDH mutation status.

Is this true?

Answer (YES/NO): NO